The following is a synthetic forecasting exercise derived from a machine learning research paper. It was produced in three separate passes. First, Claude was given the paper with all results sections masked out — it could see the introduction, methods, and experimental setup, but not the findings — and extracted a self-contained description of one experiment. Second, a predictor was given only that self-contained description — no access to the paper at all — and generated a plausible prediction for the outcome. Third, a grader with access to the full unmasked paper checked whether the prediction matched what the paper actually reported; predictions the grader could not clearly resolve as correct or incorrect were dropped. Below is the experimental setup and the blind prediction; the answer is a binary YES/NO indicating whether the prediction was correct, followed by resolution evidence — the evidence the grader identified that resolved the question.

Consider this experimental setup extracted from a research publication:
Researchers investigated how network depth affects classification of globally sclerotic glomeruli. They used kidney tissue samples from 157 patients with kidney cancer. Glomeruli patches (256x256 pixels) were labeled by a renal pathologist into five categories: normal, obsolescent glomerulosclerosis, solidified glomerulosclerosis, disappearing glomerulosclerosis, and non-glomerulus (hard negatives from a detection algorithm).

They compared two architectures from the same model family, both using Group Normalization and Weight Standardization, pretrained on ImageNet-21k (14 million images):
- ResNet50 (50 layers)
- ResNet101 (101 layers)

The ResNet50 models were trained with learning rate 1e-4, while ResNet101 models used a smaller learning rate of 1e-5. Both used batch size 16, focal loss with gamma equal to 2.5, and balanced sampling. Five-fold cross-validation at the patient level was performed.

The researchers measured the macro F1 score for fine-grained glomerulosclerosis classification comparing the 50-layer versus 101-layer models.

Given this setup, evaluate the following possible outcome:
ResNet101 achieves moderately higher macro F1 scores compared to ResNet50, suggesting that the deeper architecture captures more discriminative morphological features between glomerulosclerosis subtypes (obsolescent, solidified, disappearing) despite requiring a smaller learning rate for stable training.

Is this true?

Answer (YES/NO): YES